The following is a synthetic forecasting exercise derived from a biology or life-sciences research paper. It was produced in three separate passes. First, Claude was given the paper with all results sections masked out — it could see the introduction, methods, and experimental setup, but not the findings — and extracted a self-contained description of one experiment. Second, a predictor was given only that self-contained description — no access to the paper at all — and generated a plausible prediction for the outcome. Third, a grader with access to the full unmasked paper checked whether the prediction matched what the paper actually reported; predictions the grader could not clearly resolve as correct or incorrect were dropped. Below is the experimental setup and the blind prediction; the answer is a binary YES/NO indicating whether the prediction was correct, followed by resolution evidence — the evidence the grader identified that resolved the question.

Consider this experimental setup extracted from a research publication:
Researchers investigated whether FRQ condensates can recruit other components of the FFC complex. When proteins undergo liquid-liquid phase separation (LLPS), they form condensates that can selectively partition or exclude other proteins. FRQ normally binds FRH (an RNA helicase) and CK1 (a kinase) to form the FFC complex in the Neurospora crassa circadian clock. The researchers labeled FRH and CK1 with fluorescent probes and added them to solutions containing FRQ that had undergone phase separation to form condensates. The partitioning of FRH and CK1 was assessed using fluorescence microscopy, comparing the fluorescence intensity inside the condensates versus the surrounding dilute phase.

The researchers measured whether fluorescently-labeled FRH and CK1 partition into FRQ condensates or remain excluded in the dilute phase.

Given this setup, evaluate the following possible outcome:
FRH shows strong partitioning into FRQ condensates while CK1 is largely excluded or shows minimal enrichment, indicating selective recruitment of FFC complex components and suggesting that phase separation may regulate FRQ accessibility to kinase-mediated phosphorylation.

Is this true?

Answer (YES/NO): NO